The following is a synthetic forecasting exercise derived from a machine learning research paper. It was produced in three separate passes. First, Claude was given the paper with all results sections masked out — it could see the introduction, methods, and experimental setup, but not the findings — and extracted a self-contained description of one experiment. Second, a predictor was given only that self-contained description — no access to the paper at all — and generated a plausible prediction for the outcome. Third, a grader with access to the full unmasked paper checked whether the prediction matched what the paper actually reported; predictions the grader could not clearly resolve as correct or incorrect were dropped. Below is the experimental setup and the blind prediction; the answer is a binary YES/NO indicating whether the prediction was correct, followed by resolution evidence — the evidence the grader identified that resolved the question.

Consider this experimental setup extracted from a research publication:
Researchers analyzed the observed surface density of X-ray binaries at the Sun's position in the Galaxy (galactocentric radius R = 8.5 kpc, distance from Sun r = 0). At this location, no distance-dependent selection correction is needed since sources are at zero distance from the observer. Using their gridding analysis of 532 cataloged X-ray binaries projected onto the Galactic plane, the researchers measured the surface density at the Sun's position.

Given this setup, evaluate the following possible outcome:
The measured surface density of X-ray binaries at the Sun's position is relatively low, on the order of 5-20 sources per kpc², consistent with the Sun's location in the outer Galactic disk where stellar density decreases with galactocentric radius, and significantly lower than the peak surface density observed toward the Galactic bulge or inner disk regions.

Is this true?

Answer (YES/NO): YES